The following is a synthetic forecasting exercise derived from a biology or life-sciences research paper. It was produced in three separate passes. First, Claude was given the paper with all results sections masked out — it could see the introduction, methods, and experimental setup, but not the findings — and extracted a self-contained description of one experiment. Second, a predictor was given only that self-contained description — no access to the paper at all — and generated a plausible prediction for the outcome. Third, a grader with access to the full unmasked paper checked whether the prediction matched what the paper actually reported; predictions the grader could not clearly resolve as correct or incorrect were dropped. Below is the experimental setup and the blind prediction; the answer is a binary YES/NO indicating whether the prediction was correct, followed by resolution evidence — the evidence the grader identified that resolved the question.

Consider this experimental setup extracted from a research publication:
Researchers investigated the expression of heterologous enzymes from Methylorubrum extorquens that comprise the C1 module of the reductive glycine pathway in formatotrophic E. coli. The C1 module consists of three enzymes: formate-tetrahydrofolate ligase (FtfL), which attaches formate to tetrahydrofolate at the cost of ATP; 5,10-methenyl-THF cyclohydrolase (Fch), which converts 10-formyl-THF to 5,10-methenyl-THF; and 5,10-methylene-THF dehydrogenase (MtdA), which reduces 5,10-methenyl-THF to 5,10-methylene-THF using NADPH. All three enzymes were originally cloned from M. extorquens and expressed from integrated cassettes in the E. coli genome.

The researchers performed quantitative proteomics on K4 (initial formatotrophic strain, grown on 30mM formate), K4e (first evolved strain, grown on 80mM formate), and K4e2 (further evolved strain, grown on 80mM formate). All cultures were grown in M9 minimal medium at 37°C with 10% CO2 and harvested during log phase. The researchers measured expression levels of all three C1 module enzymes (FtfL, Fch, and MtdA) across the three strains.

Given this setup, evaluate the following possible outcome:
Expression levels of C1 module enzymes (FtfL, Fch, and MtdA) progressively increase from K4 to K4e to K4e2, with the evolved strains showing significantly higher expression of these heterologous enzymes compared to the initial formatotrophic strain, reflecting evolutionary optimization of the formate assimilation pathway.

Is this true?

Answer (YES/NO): NO